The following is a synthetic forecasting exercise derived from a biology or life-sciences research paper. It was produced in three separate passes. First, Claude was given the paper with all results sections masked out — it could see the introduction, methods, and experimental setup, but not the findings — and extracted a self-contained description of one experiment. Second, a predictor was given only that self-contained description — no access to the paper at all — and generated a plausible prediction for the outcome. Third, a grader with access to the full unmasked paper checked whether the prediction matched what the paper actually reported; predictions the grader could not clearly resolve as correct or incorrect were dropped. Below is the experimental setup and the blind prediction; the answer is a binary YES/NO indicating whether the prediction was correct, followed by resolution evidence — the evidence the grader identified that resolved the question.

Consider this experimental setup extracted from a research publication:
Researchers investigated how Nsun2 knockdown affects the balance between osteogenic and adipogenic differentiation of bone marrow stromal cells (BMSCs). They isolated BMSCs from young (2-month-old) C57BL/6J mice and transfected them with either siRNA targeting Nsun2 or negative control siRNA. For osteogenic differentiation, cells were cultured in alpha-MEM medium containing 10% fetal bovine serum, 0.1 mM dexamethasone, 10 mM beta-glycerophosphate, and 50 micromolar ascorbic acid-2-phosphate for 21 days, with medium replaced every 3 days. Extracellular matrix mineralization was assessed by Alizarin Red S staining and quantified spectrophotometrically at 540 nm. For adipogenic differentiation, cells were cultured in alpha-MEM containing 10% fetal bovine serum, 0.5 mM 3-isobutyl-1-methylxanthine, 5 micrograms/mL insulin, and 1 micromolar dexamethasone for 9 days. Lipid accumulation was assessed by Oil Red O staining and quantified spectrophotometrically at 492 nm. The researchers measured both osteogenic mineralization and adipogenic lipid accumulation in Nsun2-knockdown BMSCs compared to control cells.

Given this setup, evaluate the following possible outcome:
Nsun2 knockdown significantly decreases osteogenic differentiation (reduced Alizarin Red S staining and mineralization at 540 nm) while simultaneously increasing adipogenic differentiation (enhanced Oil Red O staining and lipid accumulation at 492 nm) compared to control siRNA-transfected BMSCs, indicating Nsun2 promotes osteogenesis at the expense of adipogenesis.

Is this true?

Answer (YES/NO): YES